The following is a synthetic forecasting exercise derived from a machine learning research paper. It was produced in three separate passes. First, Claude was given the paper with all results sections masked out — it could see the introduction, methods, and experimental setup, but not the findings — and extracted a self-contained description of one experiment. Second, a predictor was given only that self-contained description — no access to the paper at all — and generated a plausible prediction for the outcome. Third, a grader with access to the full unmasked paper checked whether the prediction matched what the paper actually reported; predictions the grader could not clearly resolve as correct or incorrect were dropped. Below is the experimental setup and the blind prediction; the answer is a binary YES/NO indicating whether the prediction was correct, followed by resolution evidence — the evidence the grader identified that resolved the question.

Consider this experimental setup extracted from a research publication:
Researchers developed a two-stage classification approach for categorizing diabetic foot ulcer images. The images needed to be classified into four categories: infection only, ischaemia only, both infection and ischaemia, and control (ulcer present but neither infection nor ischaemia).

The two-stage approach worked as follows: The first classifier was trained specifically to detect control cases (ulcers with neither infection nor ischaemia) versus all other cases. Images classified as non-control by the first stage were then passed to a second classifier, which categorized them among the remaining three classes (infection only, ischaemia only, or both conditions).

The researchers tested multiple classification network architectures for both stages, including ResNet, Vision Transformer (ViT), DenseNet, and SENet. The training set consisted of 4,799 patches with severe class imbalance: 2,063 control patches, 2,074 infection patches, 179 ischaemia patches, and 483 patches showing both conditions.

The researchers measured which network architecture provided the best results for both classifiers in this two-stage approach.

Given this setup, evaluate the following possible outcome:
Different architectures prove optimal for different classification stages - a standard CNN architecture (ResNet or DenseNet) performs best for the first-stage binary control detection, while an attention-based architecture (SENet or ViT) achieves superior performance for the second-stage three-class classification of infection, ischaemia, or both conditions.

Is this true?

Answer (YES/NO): NO